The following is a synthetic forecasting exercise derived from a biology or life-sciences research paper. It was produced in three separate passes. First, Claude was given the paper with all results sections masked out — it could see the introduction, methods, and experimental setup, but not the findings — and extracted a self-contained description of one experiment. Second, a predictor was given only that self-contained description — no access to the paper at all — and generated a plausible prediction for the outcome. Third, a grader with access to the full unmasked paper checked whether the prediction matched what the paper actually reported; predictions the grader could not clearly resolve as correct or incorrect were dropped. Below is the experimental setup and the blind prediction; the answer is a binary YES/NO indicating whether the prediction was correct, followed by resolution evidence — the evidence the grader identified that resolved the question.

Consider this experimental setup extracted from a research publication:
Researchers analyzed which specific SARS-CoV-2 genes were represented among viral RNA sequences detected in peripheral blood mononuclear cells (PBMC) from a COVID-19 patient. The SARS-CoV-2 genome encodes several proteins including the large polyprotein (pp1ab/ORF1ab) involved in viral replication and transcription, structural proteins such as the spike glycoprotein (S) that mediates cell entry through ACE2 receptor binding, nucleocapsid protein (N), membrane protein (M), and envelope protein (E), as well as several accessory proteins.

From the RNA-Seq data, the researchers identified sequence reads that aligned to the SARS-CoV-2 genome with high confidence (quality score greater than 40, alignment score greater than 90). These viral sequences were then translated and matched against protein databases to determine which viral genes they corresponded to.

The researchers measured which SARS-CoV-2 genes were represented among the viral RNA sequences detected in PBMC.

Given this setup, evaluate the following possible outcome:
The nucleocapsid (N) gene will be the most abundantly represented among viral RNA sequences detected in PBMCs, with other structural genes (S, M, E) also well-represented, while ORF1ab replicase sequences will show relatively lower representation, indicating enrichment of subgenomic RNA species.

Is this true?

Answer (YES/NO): NO